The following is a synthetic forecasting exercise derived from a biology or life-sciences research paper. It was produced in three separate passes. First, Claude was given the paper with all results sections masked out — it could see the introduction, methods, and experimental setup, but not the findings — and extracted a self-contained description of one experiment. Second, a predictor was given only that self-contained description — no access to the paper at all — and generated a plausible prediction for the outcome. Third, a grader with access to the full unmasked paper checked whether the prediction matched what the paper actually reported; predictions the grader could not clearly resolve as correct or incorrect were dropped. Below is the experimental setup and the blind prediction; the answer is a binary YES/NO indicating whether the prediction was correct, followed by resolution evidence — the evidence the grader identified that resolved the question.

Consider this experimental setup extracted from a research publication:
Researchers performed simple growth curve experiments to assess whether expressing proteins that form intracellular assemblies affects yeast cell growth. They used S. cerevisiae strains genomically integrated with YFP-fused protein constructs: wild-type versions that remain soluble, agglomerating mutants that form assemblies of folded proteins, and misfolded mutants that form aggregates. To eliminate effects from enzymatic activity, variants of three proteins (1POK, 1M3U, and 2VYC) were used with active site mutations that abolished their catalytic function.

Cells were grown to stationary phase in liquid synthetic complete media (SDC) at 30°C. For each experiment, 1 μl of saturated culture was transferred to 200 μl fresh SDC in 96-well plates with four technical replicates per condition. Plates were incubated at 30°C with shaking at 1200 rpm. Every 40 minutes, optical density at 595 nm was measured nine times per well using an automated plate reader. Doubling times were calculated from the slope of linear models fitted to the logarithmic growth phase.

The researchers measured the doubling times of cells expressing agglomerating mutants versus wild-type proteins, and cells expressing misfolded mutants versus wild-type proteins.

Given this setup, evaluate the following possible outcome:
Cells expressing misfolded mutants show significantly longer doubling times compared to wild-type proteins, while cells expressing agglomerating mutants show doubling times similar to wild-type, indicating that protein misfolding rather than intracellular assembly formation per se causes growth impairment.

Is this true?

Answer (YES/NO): NO